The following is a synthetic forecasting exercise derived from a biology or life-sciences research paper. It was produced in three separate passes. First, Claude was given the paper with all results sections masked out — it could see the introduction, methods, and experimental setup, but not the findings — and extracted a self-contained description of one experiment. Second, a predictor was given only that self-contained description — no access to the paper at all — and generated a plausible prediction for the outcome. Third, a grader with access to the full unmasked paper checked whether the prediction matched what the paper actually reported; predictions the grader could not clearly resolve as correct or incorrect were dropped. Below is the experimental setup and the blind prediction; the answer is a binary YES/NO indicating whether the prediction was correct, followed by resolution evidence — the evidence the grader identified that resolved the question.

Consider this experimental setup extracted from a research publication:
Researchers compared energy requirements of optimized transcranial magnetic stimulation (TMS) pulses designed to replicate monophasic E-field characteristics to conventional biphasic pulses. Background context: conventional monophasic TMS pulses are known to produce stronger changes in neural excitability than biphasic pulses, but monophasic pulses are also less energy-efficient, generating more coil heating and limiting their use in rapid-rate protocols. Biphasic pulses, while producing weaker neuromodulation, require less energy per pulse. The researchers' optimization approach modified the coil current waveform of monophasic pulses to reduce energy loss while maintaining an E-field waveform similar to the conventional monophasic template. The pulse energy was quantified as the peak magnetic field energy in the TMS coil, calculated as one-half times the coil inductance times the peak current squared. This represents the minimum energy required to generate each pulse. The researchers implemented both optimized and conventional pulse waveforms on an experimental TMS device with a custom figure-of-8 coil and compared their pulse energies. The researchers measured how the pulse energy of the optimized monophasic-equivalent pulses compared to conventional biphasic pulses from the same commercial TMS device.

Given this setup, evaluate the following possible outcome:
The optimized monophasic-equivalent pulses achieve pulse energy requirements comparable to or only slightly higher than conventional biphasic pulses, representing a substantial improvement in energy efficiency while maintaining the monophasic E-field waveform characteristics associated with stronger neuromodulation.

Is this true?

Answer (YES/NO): NO